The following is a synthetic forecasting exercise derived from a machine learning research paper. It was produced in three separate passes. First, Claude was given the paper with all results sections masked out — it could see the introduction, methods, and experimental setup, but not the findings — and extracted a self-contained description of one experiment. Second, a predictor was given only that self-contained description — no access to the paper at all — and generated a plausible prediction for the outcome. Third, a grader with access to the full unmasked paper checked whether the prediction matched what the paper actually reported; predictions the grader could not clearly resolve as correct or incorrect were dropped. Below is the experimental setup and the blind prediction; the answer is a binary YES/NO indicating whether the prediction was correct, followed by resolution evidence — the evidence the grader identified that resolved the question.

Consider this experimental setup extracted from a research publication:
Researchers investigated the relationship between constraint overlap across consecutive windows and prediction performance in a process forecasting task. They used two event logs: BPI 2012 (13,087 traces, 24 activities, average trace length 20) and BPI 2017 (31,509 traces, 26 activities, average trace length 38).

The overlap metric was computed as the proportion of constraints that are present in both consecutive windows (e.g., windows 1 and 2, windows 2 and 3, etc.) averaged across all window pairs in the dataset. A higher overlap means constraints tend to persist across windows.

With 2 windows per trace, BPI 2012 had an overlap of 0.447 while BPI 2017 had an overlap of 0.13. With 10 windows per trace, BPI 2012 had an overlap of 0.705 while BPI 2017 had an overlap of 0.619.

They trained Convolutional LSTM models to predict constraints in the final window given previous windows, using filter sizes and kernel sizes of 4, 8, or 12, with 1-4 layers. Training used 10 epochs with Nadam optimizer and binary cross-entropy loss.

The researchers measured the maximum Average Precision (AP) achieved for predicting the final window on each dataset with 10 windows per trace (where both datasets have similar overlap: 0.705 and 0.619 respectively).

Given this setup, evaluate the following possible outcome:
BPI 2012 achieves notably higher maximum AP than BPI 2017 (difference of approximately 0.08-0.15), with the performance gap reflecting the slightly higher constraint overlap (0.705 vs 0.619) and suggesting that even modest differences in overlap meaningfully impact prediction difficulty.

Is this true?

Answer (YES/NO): NO